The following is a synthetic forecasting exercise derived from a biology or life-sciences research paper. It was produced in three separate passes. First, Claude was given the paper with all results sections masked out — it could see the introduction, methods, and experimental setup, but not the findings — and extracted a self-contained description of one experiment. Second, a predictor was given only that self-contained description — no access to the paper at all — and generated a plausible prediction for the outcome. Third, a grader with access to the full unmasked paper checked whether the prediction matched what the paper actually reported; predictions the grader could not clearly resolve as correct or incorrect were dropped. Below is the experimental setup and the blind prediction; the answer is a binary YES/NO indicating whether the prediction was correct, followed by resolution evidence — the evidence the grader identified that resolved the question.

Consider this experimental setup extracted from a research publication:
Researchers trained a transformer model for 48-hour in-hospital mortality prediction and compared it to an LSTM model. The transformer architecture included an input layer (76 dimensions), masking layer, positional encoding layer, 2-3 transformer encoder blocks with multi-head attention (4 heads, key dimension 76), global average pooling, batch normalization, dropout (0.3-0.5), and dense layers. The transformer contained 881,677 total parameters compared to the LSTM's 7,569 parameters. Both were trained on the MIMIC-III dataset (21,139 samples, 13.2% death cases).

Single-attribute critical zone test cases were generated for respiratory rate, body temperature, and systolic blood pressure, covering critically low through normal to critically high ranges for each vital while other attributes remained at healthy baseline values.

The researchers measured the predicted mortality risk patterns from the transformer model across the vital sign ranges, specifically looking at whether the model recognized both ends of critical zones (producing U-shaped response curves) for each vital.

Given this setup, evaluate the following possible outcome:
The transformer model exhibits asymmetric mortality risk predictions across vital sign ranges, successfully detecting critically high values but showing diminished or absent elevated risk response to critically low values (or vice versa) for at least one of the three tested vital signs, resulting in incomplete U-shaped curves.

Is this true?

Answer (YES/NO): YES